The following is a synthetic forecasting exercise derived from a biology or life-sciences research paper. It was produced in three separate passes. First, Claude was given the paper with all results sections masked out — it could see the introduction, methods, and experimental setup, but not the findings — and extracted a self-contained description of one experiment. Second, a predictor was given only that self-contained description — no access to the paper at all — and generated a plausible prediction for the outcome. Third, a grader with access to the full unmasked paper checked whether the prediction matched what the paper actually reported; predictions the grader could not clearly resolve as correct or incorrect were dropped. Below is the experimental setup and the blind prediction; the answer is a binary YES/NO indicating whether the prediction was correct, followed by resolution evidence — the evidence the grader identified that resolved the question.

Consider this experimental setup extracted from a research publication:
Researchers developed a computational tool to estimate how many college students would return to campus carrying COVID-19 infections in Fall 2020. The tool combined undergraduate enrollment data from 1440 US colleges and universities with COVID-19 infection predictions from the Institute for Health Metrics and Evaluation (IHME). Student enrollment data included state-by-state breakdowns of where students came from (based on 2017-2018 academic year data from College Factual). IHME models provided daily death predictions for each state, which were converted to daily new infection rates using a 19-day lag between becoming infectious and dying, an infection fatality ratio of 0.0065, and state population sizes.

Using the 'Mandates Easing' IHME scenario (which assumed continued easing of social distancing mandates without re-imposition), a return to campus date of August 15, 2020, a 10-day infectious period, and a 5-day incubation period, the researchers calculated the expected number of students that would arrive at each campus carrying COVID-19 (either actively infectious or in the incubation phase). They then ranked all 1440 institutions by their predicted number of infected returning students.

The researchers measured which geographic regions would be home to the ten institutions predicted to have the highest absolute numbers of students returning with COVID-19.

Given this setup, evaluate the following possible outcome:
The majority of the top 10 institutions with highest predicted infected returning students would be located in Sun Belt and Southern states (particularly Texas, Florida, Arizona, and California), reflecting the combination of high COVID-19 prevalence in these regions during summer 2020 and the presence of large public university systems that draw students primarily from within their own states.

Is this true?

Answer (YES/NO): YES